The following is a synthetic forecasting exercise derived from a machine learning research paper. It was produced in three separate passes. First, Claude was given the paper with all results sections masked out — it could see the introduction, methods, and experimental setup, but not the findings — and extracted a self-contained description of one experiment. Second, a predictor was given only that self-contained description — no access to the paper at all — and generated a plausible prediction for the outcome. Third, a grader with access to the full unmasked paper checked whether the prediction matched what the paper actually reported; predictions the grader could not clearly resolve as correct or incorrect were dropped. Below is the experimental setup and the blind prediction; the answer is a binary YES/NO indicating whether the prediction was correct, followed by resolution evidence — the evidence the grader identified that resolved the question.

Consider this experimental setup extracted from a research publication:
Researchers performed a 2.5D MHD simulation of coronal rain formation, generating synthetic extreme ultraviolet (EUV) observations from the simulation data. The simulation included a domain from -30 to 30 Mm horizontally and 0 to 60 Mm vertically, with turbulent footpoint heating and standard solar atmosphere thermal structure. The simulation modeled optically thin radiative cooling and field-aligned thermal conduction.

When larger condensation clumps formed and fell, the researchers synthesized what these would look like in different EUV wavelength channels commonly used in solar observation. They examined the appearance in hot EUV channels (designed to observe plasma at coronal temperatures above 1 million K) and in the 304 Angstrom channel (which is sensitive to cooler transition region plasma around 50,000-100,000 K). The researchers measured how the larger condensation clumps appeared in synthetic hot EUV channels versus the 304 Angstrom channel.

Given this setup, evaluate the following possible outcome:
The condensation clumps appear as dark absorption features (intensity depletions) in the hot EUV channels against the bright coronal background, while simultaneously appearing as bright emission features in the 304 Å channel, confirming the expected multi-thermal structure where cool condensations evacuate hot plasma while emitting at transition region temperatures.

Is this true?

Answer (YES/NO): NO